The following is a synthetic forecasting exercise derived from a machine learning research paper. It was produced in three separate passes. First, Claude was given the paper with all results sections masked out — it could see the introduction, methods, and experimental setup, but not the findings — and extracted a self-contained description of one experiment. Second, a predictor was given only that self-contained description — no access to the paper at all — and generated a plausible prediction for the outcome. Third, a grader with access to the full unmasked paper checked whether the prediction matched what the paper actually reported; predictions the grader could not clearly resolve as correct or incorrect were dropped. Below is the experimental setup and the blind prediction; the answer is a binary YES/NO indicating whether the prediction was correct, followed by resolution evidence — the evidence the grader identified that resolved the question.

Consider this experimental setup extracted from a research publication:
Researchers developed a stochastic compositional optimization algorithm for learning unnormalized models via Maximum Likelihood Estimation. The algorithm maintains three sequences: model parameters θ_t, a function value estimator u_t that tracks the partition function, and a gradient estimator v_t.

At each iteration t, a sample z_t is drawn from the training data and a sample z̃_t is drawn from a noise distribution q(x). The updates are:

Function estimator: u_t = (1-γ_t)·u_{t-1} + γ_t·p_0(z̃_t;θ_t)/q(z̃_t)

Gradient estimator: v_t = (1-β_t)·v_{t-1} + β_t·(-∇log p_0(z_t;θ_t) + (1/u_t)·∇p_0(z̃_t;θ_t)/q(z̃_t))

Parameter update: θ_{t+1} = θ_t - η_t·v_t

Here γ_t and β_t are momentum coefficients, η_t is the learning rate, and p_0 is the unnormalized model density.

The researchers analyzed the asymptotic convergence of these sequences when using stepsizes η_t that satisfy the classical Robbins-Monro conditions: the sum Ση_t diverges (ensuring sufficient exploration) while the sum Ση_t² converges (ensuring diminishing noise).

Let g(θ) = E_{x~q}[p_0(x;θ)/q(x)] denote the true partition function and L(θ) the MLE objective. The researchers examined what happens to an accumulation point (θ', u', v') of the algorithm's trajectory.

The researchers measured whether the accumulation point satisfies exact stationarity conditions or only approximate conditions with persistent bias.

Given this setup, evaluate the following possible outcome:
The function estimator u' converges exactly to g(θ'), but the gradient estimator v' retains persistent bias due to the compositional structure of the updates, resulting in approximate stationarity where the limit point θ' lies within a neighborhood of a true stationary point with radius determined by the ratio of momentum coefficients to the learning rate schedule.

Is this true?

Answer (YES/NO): NO